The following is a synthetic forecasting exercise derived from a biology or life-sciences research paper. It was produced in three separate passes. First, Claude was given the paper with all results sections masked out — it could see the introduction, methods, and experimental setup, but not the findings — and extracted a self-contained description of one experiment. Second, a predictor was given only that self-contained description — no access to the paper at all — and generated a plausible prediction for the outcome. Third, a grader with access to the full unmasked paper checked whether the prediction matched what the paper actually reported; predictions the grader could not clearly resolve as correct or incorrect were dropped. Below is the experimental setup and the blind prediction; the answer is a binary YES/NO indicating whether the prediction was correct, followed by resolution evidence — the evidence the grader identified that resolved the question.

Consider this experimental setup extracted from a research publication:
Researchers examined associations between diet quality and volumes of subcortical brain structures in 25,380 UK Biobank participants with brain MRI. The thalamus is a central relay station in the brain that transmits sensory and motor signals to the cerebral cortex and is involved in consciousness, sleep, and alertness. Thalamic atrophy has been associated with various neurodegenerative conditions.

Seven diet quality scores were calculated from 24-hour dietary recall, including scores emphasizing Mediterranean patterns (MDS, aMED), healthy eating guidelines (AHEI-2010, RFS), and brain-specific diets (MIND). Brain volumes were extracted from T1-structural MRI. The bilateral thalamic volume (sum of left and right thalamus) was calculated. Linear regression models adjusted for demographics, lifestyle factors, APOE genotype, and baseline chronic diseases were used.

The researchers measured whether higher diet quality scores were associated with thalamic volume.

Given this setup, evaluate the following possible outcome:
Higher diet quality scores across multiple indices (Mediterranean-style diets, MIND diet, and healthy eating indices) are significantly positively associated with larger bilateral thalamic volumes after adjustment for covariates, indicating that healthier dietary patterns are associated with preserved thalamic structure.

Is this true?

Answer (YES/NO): NO